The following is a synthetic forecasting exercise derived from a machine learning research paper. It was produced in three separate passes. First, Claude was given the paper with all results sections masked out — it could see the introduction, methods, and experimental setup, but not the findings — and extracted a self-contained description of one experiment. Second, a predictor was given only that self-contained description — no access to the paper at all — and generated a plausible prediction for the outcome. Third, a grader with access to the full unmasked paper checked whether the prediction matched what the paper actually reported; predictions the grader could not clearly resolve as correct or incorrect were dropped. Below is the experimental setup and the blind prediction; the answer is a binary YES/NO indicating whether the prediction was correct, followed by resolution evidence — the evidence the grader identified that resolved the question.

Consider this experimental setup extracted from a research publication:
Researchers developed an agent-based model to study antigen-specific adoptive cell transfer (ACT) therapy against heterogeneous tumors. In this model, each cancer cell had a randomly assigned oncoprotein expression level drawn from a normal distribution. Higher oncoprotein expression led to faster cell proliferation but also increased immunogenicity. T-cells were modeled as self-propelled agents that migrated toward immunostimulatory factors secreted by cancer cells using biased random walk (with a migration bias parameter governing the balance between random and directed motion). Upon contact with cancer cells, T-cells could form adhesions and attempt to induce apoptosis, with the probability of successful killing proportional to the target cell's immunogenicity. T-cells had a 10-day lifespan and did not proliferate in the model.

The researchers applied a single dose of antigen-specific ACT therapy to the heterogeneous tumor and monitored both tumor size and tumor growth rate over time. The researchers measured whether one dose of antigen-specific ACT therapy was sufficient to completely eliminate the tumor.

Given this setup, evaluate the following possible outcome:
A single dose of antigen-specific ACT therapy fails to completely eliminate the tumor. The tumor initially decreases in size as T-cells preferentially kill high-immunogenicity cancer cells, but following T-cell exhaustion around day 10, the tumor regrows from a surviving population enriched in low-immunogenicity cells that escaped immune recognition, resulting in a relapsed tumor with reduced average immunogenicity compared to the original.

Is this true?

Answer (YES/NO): NO